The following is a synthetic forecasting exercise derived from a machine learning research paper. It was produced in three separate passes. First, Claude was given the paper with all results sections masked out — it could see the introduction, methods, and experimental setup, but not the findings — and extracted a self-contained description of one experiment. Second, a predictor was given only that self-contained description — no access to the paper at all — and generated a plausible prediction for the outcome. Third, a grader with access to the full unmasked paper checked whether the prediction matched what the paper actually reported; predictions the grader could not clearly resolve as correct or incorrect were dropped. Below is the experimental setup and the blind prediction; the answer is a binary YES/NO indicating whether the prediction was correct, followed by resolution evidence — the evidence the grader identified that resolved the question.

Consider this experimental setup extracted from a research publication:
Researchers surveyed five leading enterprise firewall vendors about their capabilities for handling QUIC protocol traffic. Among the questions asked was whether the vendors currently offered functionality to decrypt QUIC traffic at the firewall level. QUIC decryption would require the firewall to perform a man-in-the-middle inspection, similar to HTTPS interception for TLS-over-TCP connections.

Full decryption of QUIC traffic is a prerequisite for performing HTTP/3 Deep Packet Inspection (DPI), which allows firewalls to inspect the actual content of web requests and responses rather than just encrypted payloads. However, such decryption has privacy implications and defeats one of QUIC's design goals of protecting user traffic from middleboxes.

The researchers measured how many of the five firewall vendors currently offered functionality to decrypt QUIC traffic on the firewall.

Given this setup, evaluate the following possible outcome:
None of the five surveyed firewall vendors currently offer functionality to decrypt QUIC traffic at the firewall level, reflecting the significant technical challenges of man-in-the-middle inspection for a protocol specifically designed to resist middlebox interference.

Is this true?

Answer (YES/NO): NO